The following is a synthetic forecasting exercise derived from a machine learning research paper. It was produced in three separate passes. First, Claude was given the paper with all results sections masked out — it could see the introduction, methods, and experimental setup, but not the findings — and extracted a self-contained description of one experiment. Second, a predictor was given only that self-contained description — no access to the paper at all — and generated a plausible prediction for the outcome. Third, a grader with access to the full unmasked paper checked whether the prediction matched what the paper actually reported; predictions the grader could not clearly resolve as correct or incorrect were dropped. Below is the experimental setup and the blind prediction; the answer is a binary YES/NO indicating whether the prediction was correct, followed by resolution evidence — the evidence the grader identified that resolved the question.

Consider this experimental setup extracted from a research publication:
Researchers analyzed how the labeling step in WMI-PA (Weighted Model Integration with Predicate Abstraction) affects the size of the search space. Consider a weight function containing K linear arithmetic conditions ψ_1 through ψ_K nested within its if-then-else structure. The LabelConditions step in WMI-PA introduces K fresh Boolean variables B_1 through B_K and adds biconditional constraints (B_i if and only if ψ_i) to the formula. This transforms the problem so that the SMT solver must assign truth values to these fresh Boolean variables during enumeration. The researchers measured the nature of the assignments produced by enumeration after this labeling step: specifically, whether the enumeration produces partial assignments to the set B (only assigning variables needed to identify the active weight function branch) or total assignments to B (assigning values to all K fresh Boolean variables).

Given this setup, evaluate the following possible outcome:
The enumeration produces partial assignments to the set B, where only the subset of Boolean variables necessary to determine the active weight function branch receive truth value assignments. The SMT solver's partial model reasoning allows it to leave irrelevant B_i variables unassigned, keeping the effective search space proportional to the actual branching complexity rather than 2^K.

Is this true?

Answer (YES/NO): NO